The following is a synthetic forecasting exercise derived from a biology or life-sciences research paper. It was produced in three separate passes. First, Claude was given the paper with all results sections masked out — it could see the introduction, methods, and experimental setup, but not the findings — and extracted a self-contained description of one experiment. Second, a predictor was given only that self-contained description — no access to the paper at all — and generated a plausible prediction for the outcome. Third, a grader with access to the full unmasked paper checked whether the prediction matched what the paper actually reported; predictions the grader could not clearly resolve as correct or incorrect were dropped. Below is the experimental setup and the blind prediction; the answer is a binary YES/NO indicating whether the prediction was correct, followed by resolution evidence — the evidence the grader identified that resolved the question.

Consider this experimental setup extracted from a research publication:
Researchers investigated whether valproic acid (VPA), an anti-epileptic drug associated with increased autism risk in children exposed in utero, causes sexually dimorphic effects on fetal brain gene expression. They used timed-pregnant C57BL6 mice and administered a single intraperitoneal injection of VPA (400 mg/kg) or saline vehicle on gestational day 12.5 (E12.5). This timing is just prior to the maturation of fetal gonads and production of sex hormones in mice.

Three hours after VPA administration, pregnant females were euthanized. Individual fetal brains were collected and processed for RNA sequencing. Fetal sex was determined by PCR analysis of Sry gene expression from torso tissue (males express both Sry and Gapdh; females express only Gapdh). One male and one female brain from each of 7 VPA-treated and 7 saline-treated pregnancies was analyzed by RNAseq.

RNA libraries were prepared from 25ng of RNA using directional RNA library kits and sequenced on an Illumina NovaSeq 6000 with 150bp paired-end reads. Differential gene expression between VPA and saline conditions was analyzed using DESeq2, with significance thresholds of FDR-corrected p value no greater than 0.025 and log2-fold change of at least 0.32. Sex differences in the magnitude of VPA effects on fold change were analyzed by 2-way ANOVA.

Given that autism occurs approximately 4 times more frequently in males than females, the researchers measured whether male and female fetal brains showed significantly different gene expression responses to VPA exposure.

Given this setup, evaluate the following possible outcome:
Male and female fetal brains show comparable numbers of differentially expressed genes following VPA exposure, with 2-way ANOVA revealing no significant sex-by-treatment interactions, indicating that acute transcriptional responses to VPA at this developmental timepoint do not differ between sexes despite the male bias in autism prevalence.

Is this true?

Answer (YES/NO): YES